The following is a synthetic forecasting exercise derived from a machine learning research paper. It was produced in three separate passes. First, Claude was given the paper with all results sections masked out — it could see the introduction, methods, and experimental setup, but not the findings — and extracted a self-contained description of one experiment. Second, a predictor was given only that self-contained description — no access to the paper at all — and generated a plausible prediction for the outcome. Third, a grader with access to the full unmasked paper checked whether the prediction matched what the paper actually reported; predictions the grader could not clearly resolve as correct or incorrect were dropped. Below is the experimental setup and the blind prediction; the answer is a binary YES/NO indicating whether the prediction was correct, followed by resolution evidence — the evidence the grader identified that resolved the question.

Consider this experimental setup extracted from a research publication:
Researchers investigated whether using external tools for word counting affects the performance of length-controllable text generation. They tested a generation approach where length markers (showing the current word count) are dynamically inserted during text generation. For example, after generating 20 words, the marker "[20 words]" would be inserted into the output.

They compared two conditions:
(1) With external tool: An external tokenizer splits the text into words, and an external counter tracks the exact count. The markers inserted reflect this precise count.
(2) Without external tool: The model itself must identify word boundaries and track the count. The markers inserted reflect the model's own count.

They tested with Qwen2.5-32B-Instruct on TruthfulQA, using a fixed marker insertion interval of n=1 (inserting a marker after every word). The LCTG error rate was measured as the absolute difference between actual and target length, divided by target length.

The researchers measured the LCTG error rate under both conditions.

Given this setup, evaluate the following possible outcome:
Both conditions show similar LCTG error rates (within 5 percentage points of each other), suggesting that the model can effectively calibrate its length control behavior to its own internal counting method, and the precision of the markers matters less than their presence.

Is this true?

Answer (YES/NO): NO